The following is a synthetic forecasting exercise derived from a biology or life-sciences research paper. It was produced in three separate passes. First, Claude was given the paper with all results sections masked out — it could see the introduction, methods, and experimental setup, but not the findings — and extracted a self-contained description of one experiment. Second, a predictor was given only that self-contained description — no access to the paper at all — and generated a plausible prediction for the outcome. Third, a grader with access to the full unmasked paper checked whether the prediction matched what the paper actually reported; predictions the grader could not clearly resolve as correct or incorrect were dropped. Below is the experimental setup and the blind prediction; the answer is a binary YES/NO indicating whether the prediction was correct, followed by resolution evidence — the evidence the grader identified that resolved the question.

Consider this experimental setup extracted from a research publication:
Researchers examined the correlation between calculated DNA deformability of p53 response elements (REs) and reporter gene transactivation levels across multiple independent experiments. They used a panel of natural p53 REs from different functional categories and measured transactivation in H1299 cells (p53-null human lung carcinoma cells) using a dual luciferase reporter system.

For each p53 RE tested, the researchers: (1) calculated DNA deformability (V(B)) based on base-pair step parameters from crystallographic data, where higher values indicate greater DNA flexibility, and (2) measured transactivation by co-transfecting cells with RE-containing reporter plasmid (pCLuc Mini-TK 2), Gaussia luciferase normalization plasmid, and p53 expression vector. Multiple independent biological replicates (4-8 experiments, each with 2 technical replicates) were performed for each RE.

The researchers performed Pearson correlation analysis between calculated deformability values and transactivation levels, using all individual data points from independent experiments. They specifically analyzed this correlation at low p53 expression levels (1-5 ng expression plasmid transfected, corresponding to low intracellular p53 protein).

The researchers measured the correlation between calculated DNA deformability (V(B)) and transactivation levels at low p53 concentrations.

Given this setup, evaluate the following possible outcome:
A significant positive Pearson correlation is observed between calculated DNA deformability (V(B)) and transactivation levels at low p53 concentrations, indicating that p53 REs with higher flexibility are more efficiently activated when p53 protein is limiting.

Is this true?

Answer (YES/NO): YES